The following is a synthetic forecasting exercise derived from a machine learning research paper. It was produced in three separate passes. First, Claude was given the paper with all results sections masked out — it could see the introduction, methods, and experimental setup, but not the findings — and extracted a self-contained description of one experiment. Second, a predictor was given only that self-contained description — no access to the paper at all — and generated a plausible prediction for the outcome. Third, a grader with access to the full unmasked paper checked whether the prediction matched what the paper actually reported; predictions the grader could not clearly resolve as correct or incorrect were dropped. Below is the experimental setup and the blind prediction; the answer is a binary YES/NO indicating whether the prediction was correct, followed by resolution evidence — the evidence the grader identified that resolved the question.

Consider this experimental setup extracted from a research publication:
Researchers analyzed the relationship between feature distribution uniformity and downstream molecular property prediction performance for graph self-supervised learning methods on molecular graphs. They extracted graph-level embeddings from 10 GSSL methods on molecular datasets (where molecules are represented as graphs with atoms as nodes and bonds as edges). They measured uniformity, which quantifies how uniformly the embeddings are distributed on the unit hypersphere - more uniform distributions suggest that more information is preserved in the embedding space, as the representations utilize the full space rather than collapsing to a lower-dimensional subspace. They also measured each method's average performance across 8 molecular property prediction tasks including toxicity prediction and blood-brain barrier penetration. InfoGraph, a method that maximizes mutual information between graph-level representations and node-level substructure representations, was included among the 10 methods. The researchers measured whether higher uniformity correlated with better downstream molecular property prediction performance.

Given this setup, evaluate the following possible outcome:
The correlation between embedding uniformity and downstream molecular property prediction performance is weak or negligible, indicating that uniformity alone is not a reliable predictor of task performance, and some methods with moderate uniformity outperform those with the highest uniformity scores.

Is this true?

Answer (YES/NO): YES